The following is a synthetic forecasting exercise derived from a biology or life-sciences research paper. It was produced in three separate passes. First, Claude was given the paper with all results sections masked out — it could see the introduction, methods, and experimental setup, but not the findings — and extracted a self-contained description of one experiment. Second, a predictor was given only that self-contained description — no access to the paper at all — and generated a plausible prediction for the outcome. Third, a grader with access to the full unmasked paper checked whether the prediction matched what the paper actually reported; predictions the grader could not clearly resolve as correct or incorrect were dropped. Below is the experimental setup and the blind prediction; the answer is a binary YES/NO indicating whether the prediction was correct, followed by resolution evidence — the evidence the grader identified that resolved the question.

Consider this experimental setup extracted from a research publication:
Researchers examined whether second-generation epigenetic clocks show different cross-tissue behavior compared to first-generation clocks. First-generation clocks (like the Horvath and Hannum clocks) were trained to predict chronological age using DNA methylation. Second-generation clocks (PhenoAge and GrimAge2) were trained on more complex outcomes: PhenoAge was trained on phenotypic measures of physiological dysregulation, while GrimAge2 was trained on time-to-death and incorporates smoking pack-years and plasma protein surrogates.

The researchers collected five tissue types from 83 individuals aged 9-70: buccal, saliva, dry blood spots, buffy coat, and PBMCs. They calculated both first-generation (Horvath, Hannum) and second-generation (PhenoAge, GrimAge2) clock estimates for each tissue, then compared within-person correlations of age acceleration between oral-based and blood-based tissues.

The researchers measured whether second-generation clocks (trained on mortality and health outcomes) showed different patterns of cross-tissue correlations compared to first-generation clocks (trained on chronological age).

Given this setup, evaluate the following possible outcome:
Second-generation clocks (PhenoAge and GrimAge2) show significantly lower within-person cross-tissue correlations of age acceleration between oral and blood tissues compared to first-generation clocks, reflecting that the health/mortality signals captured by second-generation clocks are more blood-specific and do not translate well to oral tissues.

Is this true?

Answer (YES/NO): NO